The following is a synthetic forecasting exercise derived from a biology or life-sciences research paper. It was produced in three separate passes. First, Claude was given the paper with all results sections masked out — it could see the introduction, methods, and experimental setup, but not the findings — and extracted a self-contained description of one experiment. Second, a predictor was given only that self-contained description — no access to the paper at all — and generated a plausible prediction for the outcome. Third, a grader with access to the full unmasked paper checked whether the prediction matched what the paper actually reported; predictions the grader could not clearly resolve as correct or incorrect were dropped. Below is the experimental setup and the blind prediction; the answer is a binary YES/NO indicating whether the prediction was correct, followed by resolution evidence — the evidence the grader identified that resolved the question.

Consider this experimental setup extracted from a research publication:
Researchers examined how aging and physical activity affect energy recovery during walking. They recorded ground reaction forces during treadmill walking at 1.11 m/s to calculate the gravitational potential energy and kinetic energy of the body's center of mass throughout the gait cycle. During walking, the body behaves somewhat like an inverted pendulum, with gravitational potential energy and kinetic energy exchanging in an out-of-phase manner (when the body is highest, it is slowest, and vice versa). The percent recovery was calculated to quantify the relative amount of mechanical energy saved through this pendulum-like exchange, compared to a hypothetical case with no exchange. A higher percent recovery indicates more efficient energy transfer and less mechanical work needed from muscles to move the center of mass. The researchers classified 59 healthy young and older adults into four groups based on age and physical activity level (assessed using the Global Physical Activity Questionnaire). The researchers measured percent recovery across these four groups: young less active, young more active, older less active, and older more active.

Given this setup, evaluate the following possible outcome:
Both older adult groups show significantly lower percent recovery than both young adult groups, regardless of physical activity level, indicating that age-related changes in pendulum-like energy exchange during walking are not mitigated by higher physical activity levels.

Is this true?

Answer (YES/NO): NO